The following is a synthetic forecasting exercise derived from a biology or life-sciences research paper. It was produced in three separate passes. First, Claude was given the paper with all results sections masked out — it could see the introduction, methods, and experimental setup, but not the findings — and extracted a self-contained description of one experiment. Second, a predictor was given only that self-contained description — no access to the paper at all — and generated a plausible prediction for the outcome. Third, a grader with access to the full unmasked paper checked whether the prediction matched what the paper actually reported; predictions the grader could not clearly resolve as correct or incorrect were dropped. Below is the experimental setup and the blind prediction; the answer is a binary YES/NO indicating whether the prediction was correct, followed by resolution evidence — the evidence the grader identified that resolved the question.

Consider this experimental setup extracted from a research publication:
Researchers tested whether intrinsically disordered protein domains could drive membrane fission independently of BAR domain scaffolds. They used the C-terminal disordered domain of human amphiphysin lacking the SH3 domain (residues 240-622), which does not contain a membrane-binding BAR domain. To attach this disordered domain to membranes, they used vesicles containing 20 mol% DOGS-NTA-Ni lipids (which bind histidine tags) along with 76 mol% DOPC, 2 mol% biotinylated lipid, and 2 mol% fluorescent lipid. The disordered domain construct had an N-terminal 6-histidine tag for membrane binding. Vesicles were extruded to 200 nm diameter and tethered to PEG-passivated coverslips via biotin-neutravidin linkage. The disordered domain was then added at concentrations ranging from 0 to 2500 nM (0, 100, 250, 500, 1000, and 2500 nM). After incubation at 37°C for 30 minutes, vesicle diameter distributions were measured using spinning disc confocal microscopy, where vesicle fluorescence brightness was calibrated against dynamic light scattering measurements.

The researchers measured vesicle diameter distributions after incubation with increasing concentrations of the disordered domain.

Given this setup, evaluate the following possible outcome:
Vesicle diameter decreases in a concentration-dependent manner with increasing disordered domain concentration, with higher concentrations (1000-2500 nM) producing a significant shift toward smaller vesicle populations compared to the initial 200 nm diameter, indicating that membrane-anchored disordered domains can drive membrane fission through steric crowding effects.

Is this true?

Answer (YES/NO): NO